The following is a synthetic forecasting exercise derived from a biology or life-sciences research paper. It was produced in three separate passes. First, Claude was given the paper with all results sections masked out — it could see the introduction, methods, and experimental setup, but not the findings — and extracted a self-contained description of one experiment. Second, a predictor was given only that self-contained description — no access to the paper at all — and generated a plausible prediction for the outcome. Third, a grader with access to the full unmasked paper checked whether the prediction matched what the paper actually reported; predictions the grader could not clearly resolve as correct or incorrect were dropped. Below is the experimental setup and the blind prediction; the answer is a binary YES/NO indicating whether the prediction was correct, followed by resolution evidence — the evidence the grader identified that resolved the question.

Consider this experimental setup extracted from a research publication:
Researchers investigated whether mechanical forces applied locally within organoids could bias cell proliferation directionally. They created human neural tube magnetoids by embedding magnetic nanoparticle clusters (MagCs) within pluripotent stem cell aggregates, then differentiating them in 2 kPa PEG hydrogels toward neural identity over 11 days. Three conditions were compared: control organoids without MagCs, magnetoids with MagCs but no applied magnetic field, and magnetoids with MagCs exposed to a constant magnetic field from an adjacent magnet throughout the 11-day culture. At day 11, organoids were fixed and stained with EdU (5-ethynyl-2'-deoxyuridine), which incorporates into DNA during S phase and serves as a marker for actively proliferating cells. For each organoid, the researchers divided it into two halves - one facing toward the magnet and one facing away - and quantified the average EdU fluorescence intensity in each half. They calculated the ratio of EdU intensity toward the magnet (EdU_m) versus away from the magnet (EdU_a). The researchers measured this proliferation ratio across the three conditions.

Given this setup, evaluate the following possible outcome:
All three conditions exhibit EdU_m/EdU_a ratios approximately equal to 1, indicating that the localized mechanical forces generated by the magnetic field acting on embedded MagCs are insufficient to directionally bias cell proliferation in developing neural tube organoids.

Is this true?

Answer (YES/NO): NO